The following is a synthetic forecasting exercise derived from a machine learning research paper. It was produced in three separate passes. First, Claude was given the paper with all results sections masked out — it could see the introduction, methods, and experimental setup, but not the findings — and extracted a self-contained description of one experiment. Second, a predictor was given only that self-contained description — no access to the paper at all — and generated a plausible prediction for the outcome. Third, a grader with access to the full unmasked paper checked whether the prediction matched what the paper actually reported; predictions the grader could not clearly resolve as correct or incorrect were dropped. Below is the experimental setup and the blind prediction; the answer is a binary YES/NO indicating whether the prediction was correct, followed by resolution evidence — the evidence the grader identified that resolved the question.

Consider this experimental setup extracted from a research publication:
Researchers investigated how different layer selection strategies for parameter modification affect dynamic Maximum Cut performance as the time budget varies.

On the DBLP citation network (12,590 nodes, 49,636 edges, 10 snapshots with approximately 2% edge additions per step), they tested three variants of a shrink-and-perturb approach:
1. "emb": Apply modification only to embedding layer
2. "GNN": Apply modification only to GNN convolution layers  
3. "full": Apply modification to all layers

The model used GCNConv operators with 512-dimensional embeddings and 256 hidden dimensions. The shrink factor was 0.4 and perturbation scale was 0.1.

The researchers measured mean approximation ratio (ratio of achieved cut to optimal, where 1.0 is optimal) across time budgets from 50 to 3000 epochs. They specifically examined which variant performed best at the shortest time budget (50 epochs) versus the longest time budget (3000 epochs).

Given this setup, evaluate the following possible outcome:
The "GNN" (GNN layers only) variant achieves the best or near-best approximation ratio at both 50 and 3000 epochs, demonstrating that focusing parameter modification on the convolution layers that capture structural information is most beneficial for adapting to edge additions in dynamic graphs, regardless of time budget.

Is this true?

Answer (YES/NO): NO